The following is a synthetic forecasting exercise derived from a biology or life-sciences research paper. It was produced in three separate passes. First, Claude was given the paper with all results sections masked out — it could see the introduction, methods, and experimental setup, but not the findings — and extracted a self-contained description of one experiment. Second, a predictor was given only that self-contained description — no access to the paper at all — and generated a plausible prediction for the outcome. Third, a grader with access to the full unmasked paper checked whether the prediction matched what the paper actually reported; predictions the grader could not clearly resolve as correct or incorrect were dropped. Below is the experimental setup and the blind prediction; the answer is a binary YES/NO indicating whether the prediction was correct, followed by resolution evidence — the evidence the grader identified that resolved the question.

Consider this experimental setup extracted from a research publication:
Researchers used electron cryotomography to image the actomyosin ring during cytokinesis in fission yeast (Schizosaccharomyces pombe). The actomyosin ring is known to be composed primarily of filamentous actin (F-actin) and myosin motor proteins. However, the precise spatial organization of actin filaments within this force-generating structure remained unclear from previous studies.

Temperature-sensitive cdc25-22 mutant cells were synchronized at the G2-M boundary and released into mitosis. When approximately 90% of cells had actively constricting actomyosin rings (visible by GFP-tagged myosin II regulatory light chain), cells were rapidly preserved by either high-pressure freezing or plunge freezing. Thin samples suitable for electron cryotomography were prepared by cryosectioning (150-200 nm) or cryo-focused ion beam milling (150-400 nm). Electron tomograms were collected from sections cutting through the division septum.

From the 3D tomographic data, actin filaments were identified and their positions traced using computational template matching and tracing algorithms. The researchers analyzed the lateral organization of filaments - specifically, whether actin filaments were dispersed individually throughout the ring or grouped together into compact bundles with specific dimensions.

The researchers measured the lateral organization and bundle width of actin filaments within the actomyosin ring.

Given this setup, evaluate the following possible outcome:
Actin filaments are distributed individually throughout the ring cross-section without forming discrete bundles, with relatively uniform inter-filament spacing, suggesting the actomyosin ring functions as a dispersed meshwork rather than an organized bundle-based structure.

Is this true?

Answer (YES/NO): NO